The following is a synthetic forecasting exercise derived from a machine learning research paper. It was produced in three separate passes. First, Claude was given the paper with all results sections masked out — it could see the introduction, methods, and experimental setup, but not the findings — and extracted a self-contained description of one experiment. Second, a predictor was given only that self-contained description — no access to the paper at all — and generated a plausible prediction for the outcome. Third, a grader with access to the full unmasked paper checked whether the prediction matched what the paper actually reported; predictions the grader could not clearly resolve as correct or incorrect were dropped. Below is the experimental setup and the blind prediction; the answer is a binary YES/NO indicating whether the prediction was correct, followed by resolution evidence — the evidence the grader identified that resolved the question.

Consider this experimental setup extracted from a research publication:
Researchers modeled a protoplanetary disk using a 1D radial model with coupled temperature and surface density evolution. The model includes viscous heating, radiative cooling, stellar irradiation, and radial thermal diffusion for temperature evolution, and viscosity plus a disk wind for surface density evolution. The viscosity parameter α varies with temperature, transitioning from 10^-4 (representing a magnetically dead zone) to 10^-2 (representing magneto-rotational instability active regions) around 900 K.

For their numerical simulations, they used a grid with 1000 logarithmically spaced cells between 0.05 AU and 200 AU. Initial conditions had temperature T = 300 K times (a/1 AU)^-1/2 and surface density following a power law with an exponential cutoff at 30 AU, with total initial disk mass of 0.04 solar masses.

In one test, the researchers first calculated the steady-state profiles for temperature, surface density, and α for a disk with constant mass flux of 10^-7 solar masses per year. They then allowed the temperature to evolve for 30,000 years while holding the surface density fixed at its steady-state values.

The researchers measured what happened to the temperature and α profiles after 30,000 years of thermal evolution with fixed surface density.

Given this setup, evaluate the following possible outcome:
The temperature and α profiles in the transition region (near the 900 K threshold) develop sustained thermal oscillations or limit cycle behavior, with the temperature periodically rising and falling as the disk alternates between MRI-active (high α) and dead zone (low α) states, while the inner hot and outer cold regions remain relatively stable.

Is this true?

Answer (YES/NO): NO